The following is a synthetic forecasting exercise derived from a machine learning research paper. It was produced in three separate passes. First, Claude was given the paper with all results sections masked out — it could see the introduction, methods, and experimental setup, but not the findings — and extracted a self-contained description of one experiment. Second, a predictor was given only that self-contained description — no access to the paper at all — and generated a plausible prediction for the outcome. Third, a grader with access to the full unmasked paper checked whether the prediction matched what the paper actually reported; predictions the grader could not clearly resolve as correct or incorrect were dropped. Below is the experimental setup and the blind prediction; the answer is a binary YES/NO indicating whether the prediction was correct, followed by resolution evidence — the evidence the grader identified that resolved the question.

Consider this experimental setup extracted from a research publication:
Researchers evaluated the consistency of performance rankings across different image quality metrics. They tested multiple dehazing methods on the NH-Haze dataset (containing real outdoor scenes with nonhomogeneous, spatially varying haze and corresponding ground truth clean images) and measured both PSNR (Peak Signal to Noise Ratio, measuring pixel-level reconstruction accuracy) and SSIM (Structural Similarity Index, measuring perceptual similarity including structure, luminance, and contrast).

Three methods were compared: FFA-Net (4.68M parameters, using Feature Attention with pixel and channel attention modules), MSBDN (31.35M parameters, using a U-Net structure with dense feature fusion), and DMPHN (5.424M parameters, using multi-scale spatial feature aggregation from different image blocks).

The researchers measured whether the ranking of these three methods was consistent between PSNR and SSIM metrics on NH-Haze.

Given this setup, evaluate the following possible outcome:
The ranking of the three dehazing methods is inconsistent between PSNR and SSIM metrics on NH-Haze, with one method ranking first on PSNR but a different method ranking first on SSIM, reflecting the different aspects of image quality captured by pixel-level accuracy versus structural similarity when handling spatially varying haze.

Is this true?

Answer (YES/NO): NO